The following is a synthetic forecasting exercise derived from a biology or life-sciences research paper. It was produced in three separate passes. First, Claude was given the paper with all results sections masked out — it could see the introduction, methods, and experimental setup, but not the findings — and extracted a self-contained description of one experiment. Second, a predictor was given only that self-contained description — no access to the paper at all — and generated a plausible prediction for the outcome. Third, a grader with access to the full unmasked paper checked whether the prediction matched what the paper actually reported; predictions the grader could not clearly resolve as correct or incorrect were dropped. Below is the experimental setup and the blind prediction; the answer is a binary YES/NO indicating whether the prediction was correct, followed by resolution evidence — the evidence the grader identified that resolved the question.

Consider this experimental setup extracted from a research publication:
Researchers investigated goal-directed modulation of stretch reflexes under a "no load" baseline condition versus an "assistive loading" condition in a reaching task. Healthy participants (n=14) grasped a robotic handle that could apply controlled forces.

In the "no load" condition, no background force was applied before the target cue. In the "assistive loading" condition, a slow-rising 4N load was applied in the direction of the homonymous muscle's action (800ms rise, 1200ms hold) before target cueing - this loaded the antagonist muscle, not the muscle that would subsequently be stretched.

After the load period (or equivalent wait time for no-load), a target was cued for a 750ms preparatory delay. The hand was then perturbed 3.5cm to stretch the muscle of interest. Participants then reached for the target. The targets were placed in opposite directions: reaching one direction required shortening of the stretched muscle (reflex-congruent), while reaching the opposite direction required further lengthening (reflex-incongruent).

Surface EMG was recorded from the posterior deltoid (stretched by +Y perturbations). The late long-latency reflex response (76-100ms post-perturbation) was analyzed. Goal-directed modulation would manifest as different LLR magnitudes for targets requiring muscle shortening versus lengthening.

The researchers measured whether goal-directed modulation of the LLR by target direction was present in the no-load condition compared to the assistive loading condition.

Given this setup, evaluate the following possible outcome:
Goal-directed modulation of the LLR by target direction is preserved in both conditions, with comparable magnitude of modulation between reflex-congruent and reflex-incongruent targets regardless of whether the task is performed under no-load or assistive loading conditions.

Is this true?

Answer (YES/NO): NO